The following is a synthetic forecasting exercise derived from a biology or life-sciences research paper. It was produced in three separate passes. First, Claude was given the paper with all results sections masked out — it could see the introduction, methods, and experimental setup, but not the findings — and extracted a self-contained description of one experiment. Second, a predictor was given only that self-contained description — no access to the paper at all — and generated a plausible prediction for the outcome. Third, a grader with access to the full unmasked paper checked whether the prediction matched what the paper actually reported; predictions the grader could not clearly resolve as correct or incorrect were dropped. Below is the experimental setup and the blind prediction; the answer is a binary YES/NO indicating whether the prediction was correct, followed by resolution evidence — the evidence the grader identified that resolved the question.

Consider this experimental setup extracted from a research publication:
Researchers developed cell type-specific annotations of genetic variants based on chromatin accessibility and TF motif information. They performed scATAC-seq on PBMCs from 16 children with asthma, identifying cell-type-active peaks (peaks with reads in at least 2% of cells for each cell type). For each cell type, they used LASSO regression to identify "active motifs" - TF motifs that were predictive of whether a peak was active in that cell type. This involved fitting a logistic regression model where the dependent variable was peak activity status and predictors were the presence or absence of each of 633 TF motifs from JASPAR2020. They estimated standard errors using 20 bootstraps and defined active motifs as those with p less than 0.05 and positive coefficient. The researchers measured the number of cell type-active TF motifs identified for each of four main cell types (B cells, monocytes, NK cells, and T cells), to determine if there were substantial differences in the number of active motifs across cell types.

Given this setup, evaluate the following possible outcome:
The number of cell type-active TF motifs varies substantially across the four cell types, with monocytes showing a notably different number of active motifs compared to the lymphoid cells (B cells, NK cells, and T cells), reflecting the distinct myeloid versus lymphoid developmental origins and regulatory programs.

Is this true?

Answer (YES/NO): NO